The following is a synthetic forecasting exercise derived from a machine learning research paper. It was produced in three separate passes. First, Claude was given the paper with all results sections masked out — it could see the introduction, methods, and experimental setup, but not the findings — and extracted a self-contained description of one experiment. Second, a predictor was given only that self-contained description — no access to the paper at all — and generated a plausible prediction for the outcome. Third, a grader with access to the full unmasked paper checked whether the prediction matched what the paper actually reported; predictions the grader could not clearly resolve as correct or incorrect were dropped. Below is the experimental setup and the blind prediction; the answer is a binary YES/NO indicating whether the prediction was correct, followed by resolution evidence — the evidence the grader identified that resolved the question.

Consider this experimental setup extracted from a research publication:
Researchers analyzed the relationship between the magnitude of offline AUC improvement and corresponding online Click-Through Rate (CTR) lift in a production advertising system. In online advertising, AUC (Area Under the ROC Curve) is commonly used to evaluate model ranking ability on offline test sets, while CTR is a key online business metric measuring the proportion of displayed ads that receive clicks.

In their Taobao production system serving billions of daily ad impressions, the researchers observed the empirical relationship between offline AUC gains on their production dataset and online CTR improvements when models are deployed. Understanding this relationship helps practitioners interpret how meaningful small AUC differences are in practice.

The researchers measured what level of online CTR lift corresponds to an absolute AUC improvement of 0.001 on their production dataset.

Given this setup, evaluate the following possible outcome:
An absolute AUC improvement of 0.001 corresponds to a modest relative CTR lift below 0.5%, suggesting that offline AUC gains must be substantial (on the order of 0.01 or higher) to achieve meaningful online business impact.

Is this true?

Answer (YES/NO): NO